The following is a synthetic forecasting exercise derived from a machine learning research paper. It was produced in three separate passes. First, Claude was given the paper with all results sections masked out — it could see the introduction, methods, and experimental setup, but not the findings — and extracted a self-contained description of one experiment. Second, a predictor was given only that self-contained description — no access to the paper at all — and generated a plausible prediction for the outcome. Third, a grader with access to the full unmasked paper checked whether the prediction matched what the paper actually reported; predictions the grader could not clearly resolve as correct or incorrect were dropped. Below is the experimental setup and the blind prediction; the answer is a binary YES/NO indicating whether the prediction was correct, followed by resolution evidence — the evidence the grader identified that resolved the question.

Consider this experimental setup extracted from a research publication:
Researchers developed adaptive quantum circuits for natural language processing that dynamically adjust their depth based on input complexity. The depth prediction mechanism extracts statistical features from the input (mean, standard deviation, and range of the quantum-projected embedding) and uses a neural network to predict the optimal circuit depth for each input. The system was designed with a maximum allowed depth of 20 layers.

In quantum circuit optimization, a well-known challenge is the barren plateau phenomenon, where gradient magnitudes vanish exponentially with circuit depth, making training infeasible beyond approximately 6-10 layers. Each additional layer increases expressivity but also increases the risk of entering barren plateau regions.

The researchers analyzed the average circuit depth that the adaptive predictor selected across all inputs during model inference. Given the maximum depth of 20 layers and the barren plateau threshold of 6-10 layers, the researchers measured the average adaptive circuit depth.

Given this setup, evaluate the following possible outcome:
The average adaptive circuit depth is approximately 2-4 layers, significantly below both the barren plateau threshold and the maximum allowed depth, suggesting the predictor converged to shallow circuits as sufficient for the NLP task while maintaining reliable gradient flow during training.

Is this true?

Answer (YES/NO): NO